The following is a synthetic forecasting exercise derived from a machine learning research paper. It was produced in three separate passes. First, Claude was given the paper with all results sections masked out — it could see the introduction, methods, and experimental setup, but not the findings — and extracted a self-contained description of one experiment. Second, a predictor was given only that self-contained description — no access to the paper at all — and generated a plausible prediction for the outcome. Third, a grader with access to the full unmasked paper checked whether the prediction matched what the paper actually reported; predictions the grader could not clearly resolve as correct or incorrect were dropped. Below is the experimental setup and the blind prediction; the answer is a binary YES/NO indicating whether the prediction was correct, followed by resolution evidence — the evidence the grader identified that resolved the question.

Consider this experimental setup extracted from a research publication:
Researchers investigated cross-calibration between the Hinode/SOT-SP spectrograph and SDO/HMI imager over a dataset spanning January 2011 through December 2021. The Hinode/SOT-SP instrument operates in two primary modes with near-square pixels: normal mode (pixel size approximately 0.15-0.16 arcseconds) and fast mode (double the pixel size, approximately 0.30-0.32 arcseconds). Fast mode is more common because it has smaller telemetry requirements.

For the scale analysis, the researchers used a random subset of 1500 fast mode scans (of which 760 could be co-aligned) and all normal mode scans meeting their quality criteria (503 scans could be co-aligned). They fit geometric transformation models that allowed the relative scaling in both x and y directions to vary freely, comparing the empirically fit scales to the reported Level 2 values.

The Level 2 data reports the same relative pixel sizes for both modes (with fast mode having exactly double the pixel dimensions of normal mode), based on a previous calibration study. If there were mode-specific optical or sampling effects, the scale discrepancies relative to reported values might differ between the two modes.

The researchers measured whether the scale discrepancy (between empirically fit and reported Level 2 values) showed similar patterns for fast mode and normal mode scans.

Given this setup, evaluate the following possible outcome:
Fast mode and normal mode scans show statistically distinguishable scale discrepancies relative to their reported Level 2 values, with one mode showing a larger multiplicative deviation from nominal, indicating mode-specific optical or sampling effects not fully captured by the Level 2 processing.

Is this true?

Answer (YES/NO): NO